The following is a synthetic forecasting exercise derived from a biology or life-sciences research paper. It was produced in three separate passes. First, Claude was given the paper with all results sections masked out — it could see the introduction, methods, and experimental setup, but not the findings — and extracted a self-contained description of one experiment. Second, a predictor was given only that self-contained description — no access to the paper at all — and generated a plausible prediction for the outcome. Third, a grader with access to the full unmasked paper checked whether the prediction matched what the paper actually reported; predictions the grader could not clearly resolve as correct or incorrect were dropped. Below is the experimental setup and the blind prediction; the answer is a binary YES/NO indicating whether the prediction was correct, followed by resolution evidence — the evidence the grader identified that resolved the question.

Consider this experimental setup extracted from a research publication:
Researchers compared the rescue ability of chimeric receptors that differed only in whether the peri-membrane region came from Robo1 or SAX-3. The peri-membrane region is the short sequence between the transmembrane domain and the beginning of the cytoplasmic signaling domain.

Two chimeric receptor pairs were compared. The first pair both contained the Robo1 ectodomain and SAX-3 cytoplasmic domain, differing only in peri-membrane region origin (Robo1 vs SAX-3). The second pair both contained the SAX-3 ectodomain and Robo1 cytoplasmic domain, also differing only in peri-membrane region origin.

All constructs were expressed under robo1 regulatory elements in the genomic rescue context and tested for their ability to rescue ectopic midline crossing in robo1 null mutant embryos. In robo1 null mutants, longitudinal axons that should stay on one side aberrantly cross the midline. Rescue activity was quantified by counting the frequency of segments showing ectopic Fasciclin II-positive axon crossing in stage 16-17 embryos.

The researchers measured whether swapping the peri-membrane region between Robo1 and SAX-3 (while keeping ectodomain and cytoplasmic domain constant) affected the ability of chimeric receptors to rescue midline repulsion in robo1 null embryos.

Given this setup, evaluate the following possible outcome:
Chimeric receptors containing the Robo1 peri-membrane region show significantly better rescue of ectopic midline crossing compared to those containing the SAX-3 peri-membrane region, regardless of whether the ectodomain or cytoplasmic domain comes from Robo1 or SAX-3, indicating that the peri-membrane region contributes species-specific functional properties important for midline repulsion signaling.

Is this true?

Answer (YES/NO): NO